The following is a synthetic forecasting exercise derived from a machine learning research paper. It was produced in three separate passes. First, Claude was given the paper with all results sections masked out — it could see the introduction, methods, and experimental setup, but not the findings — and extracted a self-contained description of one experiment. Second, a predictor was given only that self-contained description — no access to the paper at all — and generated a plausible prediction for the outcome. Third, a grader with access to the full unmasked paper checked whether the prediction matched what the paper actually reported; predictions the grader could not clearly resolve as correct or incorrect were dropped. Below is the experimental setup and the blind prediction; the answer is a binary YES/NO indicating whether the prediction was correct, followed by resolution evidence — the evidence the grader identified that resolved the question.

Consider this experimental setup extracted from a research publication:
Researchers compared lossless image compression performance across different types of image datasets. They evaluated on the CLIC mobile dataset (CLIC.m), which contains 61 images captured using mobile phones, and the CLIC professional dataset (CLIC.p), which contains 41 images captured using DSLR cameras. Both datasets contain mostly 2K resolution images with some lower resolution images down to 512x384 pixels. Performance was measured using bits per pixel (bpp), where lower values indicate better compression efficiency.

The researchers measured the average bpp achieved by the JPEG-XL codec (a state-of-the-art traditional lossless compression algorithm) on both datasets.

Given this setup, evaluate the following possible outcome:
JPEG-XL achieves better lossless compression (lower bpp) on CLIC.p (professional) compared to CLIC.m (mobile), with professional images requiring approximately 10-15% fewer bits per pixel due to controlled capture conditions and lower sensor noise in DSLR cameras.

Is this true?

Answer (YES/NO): NO